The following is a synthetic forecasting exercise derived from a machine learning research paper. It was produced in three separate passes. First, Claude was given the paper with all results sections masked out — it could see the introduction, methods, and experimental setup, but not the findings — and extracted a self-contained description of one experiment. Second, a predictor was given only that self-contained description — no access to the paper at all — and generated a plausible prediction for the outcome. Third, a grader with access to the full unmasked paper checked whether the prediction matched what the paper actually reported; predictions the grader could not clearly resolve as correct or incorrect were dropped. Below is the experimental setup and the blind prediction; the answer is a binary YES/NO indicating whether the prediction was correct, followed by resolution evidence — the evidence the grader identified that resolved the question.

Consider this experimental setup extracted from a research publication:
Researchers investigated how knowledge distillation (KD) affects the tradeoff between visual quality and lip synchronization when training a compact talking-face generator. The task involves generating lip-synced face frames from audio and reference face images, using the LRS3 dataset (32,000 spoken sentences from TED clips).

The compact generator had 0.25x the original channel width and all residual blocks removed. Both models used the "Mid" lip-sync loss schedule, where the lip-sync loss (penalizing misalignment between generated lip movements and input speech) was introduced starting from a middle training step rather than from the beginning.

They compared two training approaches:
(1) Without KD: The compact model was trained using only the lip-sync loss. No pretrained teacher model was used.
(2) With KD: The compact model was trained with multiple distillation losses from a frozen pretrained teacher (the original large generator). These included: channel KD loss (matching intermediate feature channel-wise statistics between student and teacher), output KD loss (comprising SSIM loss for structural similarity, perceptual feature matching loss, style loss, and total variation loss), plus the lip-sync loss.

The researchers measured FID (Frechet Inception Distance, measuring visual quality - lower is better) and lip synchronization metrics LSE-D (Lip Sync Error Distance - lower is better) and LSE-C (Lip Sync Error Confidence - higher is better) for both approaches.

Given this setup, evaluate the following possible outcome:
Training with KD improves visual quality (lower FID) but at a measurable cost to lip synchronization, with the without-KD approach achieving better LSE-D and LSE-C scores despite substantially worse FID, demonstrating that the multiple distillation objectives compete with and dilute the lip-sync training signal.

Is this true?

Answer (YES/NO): NO